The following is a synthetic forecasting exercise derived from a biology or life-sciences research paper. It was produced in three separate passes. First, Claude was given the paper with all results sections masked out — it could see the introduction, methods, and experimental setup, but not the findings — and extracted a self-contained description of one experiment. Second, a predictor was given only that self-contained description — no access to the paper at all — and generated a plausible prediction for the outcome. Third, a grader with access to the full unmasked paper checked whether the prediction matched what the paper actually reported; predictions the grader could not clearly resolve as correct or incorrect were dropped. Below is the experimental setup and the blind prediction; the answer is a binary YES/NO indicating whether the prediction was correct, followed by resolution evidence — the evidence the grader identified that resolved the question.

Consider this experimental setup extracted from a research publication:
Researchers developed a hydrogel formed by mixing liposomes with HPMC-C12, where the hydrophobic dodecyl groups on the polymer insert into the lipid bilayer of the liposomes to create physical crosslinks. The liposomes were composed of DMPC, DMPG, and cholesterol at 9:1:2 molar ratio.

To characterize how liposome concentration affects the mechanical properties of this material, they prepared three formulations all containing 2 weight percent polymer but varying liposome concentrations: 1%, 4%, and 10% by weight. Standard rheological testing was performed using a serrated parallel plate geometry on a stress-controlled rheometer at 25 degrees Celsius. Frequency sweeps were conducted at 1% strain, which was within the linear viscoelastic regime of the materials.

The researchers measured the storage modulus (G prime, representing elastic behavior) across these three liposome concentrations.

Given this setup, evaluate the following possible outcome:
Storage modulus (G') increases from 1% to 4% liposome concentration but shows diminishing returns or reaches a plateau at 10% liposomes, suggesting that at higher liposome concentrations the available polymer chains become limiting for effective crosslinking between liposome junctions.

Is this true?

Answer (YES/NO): NO